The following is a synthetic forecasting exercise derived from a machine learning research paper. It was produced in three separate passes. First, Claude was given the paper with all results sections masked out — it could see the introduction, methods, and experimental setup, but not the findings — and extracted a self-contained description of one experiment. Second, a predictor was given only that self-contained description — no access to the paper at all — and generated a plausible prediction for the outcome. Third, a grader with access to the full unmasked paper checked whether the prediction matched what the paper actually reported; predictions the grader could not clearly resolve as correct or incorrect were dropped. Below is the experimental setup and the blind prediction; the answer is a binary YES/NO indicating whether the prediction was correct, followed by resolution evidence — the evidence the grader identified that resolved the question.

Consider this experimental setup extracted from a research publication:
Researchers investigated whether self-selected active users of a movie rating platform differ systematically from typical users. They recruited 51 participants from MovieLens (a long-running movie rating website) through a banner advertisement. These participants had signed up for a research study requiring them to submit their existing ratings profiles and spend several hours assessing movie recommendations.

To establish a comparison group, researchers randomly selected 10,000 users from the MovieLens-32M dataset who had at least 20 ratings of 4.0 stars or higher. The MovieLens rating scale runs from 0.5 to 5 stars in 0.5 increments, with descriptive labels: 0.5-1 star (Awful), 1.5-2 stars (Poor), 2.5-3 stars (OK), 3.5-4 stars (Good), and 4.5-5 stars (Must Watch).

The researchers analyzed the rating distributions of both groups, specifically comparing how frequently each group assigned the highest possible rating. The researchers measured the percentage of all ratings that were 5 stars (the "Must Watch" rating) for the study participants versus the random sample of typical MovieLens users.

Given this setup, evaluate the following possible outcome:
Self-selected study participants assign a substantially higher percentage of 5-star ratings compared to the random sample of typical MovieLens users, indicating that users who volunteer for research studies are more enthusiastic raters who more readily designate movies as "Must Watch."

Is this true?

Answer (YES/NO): NO